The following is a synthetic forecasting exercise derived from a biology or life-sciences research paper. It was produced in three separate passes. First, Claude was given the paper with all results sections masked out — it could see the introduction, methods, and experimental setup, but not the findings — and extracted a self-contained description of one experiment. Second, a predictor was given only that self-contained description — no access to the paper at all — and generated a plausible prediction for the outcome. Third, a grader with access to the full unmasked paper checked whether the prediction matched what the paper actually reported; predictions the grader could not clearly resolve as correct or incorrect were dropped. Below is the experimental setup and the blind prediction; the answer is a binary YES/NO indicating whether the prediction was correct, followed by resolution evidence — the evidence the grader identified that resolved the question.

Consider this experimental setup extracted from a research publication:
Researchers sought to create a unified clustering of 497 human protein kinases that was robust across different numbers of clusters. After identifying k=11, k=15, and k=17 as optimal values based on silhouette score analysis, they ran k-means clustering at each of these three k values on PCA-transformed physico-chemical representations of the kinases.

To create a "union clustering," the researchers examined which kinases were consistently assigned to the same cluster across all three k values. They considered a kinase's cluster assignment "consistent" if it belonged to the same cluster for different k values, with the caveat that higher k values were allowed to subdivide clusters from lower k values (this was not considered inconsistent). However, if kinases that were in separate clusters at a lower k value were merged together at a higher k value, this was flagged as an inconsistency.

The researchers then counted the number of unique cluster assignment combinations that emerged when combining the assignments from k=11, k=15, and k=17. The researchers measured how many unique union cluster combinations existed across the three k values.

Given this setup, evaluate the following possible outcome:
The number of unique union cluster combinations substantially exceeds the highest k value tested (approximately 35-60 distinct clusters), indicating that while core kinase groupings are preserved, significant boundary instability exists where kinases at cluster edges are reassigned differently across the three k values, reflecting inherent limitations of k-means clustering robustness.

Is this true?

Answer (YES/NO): NO